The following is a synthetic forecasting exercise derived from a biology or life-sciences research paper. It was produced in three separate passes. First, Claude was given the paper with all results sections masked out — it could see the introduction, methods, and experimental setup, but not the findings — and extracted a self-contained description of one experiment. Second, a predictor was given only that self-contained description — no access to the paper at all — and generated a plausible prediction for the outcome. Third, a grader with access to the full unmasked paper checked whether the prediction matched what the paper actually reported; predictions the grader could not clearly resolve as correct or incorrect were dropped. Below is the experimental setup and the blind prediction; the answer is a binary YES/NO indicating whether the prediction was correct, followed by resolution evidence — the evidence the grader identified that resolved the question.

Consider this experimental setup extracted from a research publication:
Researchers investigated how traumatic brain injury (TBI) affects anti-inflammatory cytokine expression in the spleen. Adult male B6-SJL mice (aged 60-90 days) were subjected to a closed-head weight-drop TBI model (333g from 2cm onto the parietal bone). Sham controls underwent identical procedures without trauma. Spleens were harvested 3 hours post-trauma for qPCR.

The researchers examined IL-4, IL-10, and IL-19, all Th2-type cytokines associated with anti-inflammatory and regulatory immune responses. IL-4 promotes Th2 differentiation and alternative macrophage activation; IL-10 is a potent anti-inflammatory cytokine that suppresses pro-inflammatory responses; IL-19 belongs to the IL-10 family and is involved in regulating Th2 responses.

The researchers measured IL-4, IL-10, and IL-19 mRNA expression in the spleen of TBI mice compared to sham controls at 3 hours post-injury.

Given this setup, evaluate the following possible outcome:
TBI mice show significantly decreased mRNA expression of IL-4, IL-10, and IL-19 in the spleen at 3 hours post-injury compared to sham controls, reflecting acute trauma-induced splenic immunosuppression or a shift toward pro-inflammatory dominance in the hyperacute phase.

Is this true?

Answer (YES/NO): NO